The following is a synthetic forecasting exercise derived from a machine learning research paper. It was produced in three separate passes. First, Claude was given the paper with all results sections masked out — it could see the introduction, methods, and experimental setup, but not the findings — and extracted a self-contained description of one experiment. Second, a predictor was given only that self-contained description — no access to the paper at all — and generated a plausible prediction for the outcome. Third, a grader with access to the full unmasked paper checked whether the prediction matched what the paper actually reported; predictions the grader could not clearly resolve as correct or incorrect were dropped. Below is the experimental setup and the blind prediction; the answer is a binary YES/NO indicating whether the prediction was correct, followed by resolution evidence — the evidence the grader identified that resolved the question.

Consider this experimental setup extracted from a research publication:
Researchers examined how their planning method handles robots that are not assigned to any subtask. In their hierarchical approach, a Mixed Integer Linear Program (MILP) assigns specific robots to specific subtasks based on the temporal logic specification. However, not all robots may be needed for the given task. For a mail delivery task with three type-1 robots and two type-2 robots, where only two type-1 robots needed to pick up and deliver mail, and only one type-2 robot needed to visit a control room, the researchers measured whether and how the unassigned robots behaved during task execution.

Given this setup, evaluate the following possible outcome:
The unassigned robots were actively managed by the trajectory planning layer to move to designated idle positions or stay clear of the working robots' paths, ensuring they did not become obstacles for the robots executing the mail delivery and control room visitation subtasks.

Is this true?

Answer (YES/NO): NO